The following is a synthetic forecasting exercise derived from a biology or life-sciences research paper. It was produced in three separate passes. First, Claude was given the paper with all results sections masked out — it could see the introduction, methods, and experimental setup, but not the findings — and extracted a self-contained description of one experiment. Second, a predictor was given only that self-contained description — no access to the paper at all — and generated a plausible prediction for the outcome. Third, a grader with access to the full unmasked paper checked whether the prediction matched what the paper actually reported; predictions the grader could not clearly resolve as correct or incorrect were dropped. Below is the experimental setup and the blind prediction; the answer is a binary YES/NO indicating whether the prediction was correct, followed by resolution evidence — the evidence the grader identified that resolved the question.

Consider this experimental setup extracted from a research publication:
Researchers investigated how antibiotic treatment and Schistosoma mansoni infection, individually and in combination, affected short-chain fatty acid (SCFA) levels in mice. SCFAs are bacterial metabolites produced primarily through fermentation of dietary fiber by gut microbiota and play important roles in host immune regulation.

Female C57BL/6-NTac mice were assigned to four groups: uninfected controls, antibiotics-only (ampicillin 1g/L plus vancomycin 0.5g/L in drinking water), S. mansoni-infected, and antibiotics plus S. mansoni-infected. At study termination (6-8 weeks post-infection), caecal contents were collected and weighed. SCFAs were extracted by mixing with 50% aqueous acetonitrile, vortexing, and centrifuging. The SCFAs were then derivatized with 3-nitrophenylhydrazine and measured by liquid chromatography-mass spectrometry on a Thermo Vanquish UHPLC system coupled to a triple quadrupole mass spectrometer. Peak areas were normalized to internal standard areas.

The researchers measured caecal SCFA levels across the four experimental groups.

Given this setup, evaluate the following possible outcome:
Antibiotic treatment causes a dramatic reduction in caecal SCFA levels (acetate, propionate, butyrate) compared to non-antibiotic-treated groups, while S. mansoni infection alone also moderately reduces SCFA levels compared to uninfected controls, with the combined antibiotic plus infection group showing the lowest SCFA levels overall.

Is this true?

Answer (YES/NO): NO